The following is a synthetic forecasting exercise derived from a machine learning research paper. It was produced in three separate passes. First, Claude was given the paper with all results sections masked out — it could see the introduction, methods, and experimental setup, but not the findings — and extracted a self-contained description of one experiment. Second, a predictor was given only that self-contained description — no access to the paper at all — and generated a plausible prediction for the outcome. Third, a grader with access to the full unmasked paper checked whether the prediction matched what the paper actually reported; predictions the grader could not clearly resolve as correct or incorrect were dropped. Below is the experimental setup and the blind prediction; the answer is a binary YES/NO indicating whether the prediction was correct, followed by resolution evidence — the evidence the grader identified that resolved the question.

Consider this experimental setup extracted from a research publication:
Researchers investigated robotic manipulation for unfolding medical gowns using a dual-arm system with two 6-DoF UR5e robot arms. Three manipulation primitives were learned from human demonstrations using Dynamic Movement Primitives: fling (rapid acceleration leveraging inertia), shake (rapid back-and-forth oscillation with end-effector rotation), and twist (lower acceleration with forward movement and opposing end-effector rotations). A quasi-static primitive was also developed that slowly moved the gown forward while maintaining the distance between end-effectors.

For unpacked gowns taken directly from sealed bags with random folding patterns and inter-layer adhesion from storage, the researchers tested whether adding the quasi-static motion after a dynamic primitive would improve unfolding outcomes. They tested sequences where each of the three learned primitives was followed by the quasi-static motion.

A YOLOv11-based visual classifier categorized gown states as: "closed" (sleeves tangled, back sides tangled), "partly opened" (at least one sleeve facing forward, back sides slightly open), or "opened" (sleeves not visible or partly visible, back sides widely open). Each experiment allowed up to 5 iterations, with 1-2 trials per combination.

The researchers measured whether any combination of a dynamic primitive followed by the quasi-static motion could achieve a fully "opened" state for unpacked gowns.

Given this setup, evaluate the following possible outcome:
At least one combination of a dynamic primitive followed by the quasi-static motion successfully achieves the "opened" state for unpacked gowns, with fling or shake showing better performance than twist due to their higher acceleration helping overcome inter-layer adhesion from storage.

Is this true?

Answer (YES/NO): NO